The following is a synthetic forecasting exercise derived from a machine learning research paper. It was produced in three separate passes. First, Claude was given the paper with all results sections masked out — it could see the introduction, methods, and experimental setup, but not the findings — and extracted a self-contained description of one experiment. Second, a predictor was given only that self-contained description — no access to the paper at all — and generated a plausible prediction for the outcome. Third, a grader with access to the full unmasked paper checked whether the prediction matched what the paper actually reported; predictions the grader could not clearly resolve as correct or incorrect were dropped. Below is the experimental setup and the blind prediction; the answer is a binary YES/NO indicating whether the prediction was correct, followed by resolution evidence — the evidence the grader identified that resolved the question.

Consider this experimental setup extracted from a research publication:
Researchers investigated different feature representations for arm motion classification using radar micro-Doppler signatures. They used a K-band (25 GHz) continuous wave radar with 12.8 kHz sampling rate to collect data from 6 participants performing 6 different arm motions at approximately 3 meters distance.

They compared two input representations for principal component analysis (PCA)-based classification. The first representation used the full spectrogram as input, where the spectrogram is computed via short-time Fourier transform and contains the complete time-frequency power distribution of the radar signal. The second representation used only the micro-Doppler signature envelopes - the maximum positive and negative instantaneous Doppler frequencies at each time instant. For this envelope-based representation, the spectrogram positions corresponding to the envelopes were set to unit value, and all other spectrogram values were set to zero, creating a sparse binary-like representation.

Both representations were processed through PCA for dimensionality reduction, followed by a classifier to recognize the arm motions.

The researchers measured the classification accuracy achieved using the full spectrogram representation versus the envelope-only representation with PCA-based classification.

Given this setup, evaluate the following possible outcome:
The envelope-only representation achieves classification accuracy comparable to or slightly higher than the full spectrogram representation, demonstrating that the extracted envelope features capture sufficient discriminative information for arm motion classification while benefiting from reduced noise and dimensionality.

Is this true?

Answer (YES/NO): YES